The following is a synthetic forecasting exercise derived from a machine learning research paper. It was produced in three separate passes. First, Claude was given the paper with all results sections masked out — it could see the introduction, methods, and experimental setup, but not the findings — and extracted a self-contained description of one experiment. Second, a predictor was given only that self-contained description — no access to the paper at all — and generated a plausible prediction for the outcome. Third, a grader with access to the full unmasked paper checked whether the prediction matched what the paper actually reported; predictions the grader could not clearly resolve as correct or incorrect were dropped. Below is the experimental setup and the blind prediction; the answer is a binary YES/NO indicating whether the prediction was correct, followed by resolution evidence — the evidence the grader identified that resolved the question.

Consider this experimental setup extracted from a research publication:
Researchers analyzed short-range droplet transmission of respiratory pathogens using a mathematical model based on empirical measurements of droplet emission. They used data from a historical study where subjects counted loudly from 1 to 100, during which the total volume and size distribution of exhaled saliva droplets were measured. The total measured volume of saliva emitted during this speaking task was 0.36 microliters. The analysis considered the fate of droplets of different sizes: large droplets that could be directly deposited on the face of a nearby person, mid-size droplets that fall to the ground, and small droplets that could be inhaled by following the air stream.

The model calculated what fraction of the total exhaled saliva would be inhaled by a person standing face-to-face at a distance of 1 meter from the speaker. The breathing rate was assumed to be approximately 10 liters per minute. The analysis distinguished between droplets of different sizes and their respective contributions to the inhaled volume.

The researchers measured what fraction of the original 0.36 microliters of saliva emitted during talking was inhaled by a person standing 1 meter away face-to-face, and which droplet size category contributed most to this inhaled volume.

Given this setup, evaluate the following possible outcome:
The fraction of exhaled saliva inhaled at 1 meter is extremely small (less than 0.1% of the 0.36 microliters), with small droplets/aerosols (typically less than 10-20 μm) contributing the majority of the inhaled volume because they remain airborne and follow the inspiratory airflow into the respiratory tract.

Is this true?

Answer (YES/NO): NO